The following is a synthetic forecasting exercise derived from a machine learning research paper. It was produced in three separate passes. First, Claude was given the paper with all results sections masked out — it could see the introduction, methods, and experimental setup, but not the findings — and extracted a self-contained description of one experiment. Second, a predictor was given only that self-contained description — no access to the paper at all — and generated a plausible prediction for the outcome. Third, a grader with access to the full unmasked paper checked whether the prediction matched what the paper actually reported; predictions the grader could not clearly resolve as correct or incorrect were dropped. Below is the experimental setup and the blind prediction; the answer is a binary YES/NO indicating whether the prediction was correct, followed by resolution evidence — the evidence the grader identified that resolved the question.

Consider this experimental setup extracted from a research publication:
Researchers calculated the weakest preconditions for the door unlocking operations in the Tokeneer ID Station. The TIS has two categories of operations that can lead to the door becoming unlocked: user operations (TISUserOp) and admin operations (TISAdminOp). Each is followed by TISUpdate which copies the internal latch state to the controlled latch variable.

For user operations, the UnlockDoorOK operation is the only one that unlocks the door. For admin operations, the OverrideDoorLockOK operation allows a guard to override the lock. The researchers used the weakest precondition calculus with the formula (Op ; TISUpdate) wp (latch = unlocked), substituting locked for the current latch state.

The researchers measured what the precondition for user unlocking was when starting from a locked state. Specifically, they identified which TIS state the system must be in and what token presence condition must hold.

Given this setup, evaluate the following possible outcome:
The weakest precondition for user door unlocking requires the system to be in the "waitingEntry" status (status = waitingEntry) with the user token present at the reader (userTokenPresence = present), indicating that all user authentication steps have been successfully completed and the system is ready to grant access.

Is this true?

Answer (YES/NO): NO